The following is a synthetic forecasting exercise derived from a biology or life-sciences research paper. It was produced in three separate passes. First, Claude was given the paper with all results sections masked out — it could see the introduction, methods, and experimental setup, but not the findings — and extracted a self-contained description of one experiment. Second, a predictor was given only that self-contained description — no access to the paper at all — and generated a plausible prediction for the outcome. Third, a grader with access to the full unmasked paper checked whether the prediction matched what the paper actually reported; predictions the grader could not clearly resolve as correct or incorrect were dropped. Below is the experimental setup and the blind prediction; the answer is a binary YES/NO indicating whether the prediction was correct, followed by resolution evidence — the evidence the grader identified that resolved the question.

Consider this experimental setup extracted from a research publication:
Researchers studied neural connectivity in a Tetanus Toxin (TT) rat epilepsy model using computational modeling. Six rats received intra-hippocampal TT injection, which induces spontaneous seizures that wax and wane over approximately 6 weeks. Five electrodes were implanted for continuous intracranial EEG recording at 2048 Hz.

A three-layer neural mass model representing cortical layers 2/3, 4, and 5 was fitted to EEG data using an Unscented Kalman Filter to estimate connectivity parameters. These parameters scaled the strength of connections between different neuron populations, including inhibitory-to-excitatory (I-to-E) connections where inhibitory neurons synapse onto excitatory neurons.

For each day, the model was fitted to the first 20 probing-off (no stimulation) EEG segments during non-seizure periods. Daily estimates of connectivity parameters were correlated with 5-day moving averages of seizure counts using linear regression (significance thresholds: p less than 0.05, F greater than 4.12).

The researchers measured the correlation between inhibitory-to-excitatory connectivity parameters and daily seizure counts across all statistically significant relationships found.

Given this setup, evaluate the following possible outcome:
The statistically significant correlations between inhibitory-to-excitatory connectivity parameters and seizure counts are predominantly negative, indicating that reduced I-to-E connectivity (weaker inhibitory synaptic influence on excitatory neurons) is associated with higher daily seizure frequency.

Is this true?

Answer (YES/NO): NO